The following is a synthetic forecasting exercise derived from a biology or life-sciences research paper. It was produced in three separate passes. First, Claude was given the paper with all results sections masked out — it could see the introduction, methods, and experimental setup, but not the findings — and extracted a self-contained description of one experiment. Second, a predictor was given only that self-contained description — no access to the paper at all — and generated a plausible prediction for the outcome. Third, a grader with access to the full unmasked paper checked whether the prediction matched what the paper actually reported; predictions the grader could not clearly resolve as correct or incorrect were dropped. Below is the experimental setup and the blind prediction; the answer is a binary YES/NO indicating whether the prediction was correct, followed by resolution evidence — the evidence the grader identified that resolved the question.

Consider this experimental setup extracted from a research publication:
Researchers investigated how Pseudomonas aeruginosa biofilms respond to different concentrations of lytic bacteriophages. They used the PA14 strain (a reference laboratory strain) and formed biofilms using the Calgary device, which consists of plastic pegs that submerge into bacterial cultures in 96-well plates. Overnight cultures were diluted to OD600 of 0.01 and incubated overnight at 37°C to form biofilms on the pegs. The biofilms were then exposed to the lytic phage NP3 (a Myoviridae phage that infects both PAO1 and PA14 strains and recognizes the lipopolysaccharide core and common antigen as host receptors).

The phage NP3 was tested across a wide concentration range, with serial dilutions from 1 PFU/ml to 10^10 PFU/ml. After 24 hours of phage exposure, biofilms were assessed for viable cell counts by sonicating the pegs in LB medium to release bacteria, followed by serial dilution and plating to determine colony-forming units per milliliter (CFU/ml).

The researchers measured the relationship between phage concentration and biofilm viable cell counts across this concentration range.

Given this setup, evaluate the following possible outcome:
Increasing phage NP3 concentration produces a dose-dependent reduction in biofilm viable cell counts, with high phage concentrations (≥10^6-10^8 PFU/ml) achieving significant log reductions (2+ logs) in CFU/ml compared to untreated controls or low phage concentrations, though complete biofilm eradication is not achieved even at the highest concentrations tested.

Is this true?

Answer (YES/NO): YES